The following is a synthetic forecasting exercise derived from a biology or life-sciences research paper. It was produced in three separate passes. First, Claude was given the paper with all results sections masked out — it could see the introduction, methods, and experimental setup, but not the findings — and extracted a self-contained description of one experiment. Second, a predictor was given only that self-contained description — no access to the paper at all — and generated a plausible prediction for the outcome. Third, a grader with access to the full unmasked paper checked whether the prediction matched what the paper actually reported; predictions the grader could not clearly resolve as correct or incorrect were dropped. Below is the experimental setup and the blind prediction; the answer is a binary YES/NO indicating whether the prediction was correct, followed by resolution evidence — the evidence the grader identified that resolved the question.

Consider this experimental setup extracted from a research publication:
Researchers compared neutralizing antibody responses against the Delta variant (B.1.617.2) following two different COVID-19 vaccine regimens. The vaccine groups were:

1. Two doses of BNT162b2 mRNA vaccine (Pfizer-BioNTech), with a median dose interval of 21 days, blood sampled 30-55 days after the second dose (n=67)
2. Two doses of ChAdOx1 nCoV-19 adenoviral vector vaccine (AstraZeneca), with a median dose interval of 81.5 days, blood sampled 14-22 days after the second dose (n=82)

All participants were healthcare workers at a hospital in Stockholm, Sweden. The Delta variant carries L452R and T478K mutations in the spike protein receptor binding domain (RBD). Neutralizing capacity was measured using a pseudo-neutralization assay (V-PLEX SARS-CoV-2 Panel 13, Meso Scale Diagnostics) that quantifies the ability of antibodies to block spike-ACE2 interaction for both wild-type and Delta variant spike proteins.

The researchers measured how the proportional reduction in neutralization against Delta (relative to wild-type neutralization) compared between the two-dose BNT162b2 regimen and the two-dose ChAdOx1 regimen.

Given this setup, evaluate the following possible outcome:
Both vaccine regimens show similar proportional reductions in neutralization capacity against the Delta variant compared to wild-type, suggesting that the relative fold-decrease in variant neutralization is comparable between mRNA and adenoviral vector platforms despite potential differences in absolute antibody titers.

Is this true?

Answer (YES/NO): YES